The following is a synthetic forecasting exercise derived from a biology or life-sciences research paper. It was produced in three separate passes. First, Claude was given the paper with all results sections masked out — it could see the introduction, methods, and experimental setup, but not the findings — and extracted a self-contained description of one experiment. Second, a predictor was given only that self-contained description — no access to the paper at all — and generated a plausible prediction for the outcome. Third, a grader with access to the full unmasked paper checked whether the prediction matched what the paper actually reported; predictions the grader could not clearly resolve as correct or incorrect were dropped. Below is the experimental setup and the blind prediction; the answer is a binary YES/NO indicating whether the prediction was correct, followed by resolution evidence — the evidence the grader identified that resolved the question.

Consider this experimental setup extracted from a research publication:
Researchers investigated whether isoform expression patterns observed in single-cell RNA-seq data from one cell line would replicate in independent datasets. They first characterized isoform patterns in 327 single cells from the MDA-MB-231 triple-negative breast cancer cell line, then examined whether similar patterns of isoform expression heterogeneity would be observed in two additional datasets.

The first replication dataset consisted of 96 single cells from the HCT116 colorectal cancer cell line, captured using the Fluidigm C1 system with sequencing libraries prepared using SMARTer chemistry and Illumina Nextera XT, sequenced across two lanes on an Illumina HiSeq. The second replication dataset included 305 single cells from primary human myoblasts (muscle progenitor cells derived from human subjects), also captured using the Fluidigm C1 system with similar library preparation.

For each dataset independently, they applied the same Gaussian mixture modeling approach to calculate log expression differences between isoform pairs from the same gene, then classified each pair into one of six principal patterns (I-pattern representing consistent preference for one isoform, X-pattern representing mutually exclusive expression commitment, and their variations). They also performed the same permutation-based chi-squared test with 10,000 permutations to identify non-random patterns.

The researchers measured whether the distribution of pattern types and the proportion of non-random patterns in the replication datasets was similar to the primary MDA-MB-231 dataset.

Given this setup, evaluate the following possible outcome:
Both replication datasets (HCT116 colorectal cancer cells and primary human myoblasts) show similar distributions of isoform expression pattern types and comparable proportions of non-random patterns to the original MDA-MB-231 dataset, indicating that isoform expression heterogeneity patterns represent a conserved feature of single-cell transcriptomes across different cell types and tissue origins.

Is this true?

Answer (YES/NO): NO